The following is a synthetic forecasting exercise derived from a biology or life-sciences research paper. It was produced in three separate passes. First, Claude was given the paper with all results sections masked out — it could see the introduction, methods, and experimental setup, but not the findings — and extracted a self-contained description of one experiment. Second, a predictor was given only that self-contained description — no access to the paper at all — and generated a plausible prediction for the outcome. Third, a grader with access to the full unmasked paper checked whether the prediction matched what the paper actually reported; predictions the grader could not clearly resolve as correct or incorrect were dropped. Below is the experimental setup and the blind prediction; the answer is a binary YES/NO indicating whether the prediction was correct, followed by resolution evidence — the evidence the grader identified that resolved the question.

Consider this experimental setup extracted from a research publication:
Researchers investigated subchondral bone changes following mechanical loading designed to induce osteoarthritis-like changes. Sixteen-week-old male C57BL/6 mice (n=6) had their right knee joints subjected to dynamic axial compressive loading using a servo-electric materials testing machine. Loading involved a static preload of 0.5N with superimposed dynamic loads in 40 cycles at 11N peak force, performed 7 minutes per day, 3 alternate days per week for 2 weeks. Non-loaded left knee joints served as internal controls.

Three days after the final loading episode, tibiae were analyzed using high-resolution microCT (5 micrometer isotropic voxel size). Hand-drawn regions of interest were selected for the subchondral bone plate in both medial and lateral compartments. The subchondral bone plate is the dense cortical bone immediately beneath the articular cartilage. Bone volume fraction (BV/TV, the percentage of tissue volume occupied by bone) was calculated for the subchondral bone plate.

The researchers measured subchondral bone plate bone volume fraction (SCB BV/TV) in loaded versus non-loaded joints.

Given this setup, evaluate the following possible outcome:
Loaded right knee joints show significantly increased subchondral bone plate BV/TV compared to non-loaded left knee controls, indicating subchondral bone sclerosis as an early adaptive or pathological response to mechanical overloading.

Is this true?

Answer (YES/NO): NO